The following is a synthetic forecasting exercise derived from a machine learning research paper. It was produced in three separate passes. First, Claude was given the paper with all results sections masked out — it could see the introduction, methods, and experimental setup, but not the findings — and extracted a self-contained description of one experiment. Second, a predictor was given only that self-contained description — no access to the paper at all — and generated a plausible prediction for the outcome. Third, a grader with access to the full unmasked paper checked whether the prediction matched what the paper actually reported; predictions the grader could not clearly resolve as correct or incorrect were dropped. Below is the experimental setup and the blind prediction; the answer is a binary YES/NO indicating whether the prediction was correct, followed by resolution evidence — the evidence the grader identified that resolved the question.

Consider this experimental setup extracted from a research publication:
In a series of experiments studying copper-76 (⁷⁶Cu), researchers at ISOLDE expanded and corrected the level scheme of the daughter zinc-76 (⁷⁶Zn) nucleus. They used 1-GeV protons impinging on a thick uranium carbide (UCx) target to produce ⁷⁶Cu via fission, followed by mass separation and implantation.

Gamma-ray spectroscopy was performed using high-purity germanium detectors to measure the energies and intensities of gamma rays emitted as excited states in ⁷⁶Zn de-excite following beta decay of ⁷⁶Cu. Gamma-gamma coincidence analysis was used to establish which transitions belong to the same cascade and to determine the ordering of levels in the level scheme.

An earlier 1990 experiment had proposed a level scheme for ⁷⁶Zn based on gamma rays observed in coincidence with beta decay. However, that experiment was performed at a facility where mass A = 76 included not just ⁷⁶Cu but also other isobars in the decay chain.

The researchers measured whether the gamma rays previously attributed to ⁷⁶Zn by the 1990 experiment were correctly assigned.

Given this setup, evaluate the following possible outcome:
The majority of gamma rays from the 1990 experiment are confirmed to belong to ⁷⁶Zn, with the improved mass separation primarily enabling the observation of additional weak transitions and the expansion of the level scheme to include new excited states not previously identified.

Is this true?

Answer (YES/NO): NO